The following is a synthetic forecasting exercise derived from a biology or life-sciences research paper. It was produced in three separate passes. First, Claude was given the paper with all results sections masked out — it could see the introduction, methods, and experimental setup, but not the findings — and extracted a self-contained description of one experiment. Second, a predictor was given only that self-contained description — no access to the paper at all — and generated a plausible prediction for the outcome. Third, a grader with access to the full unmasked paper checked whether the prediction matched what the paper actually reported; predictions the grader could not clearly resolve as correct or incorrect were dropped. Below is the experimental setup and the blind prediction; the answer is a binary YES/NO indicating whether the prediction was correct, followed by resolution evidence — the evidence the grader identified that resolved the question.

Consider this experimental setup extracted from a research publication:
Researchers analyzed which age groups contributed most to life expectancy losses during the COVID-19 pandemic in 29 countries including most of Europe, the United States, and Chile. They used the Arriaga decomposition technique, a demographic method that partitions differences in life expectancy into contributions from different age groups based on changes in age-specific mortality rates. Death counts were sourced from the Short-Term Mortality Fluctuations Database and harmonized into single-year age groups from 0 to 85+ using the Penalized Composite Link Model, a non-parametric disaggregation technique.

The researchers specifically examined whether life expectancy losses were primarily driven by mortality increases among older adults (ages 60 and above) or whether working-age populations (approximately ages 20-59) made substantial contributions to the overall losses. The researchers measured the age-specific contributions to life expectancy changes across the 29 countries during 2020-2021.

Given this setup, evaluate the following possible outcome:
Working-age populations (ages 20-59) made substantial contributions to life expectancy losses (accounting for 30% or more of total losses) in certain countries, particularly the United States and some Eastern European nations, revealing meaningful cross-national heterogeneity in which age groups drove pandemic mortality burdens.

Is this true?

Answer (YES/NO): YES